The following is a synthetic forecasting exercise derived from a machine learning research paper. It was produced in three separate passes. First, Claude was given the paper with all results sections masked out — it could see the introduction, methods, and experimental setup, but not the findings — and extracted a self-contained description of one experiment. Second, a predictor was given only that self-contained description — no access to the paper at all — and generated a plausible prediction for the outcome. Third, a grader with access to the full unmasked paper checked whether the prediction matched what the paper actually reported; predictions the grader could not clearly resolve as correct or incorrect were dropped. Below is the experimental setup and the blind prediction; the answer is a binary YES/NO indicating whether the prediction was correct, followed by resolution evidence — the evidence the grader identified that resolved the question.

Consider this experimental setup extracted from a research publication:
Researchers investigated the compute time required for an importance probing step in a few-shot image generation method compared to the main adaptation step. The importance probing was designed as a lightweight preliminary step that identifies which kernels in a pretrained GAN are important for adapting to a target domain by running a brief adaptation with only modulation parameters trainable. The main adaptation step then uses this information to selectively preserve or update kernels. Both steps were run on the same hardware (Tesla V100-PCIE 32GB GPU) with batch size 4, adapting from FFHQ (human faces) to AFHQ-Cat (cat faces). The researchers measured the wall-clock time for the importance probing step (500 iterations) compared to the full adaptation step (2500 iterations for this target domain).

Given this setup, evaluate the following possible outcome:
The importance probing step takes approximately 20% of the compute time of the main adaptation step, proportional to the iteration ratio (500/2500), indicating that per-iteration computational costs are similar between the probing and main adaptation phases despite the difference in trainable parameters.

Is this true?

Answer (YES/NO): NO